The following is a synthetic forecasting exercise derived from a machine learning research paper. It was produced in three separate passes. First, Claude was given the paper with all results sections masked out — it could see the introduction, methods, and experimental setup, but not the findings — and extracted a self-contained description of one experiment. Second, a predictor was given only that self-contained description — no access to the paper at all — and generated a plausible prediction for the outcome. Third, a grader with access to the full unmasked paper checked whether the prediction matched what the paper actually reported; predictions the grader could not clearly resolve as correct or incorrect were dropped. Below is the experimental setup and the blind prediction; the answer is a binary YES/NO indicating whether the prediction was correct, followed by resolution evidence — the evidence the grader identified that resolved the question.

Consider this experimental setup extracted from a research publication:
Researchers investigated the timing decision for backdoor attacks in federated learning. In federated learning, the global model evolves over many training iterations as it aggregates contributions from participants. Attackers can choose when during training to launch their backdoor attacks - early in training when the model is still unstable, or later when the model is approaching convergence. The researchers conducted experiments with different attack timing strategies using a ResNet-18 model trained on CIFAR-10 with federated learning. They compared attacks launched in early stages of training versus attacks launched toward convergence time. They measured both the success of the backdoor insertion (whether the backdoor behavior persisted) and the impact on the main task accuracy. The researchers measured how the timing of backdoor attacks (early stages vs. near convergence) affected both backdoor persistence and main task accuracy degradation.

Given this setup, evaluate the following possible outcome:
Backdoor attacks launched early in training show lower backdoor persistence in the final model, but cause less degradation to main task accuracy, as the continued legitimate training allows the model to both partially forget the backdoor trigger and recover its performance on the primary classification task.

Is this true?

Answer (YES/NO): NO